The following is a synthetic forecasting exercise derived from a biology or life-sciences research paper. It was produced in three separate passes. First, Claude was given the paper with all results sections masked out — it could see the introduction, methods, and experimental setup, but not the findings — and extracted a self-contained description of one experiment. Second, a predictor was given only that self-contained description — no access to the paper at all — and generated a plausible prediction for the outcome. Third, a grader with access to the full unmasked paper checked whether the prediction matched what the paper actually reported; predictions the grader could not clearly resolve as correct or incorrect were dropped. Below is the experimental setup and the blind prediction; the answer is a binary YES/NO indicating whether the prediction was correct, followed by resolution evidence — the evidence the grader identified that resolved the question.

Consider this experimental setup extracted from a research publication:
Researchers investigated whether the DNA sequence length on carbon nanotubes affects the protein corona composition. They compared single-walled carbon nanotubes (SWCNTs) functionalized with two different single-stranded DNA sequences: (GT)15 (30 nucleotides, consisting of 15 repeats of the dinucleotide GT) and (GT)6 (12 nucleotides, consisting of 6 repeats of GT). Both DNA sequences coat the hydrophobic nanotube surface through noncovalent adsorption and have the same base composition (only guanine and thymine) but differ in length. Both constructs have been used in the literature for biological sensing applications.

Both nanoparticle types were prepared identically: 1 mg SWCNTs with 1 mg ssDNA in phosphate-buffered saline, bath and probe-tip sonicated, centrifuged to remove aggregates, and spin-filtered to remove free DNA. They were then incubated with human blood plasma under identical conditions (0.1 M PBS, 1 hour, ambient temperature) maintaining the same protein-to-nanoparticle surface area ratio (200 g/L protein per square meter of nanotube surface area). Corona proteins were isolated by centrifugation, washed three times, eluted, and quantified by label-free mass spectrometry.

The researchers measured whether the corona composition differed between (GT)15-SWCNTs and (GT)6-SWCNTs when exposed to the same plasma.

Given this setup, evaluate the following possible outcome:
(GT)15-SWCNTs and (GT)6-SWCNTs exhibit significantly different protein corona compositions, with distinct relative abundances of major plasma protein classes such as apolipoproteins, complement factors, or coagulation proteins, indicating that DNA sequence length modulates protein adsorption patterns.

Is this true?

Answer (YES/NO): NO